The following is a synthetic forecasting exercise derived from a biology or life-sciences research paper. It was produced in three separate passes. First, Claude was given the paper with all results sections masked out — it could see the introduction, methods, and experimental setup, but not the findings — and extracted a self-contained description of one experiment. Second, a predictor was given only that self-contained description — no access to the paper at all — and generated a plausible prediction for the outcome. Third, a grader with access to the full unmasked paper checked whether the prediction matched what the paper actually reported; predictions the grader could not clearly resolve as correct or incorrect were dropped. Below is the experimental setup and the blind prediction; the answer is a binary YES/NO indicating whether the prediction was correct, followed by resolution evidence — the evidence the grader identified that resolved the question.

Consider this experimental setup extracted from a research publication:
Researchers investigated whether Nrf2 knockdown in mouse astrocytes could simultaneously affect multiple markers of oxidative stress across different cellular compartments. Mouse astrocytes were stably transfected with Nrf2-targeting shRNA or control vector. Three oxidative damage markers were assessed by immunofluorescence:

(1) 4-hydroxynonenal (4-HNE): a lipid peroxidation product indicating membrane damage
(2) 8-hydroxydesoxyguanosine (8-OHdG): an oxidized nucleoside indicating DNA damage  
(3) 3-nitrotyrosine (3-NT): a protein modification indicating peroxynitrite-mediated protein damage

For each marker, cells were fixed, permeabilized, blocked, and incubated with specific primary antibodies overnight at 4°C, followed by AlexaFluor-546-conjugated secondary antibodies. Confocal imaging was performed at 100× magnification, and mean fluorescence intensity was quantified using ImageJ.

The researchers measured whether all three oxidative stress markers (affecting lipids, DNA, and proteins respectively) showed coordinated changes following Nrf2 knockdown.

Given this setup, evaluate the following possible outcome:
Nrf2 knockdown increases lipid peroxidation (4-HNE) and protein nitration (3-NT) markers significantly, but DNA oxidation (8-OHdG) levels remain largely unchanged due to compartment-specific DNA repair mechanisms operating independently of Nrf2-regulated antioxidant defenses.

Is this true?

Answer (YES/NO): NO